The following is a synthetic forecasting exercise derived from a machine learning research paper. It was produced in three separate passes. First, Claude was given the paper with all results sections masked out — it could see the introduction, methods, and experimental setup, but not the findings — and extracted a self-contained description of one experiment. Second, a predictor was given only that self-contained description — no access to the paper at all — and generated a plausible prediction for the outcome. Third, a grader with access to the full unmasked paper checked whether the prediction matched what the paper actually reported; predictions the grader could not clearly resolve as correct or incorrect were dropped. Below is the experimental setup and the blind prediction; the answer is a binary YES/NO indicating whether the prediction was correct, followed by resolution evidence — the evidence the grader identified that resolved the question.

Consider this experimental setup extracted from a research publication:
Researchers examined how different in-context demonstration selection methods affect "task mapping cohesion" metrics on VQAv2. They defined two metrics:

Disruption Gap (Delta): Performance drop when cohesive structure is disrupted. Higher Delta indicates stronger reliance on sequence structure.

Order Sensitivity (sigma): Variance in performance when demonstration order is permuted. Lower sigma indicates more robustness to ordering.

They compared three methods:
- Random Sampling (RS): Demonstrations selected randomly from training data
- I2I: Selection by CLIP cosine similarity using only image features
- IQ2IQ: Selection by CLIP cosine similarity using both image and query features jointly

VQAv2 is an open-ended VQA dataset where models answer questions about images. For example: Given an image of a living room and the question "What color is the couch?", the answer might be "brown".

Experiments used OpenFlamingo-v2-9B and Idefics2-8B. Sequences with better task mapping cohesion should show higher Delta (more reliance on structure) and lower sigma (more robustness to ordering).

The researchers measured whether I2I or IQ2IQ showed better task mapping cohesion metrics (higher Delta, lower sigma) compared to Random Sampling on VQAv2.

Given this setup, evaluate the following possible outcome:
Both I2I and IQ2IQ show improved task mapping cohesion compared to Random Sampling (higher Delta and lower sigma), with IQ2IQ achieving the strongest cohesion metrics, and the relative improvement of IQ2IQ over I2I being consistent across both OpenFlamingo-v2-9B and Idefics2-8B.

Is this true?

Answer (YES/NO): NO